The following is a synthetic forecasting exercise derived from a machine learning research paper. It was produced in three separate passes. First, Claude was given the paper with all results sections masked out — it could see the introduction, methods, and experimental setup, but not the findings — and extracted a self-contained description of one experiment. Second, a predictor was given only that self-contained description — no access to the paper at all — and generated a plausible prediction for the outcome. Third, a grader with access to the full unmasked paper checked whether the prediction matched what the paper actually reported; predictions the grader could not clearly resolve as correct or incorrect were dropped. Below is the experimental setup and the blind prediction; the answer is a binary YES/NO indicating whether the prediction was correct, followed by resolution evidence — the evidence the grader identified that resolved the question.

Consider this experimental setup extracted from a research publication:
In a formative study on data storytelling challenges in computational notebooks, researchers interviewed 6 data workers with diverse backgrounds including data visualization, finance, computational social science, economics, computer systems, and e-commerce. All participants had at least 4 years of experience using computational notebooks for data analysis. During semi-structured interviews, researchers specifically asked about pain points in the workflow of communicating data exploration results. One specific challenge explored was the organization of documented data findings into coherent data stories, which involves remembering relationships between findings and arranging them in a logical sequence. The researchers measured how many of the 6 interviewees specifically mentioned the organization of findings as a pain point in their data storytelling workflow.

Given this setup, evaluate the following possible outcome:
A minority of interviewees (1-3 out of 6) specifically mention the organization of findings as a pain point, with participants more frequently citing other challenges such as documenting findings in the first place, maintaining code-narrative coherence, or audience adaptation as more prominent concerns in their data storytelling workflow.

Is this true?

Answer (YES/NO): NO